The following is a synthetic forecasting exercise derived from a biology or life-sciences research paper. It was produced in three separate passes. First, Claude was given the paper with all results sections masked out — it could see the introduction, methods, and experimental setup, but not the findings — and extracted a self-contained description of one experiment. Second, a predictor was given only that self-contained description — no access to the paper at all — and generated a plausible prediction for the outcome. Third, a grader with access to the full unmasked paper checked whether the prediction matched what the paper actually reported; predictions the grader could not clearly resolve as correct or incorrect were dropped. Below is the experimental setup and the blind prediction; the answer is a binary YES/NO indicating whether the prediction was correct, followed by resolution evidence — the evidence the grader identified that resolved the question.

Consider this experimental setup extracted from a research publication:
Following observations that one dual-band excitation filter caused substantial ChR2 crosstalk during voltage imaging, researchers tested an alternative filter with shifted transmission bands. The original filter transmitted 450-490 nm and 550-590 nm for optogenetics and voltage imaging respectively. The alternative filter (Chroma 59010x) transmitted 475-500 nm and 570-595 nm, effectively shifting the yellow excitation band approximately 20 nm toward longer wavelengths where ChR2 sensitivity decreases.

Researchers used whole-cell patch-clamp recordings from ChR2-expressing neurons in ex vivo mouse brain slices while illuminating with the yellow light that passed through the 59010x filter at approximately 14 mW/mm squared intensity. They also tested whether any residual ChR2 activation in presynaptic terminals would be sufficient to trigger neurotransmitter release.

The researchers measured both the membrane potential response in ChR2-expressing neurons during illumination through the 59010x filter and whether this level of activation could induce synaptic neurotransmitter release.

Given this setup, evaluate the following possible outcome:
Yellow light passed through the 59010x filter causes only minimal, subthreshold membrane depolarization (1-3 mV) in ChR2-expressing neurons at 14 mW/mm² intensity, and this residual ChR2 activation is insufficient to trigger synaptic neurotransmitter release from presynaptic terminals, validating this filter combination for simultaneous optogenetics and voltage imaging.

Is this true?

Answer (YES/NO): NO